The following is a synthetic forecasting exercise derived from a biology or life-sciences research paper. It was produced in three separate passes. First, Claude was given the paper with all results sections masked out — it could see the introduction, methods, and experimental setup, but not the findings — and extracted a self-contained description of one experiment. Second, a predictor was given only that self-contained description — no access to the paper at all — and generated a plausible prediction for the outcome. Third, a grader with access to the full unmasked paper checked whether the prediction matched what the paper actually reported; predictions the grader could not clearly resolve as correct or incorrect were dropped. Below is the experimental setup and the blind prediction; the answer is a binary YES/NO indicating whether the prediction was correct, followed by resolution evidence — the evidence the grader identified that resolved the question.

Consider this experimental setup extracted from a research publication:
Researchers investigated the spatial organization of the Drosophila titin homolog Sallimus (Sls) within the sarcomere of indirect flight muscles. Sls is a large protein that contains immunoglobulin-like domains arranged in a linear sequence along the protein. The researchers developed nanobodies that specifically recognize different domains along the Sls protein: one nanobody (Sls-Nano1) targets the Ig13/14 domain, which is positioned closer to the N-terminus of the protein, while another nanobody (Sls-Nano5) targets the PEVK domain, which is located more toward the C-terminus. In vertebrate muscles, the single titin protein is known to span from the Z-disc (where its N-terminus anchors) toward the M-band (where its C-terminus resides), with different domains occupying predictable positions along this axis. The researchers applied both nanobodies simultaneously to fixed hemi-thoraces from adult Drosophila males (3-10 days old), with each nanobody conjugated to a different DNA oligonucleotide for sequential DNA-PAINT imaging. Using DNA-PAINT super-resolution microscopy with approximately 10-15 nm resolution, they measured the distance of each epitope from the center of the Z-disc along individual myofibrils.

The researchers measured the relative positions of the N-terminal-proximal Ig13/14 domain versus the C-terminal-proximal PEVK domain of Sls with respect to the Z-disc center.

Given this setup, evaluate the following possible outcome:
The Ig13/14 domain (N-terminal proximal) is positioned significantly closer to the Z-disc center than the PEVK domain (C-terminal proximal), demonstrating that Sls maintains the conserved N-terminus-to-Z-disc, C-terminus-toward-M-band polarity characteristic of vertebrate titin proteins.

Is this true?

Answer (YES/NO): YES